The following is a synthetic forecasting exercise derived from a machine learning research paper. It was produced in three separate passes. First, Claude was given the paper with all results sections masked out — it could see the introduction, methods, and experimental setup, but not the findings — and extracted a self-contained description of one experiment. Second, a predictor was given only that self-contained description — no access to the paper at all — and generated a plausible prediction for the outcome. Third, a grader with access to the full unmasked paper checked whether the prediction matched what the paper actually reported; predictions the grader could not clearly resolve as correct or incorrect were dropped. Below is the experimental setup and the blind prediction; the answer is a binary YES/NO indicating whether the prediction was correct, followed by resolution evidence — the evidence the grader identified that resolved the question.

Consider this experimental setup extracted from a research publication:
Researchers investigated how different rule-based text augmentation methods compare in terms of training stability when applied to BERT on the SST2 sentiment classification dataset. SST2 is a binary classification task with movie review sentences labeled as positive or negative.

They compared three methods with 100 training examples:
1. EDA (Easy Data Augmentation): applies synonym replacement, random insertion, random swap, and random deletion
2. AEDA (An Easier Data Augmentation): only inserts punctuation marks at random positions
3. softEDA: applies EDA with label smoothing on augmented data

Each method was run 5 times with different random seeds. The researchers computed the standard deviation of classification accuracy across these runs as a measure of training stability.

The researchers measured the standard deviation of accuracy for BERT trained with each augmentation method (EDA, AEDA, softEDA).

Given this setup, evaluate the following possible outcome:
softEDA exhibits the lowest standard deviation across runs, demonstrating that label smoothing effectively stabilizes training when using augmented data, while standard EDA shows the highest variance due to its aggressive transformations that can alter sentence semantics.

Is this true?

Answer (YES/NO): NO